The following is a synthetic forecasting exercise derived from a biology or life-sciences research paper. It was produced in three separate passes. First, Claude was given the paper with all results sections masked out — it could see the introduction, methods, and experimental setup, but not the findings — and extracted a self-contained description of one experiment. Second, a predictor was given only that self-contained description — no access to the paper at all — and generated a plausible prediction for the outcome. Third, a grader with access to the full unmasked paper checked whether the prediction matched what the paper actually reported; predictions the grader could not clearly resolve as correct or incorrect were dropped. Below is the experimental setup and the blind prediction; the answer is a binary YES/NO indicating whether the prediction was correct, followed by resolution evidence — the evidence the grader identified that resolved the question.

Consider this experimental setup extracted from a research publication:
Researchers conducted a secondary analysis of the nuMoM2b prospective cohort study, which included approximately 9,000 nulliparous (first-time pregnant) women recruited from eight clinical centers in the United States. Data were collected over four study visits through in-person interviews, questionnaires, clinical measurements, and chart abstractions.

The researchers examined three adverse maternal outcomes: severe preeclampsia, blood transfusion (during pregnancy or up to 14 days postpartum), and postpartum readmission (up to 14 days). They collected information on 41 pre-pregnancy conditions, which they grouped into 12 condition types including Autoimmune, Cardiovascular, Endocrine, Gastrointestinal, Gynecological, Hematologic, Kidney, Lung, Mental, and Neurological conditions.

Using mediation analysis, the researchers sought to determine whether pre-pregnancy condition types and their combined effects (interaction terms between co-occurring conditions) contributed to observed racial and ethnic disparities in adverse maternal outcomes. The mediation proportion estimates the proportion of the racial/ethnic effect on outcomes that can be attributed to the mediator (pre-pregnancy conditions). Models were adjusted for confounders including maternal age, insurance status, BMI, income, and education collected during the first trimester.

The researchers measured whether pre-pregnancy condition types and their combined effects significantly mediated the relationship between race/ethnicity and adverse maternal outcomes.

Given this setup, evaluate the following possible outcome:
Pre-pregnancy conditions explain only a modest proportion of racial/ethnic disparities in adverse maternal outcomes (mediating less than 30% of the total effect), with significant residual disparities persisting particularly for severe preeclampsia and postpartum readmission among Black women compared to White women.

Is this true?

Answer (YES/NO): NO